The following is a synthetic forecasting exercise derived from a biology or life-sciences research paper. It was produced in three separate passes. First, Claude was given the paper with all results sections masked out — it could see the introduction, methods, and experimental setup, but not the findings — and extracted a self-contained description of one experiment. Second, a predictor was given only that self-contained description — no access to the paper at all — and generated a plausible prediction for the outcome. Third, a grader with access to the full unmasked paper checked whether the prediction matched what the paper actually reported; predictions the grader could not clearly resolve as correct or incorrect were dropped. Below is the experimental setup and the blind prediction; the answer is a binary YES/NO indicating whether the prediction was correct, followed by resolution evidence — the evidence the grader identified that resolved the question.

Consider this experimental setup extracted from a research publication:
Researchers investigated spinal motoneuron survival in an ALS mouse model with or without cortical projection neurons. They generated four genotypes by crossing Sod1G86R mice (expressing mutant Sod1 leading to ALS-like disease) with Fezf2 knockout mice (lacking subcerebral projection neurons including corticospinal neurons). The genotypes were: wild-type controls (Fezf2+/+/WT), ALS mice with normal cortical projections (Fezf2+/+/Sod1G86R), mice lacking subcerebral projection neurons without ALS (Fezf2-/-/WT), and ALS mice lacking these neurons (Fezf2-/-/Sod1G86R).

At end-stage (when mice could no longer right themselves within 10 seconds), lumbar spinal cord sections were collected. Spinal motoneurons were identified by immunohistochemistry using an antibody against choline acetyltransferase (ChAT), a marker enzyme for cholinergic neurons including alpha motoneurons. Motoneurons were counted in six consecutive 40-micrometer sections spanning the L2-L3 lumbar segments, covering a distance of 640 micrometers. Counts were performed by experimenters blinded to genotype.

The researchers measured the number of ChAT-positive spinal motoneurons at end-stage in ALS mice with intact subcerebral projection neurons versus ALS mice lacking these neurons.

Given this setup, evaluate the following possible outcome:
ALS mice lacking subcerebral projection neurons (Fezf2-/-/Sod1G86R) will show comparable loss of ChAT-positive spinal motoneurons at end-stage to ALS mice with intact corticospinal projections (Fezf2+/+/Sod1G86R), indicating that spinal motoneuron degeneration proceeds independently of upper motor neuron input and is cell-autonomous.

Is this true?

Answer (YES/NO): NO